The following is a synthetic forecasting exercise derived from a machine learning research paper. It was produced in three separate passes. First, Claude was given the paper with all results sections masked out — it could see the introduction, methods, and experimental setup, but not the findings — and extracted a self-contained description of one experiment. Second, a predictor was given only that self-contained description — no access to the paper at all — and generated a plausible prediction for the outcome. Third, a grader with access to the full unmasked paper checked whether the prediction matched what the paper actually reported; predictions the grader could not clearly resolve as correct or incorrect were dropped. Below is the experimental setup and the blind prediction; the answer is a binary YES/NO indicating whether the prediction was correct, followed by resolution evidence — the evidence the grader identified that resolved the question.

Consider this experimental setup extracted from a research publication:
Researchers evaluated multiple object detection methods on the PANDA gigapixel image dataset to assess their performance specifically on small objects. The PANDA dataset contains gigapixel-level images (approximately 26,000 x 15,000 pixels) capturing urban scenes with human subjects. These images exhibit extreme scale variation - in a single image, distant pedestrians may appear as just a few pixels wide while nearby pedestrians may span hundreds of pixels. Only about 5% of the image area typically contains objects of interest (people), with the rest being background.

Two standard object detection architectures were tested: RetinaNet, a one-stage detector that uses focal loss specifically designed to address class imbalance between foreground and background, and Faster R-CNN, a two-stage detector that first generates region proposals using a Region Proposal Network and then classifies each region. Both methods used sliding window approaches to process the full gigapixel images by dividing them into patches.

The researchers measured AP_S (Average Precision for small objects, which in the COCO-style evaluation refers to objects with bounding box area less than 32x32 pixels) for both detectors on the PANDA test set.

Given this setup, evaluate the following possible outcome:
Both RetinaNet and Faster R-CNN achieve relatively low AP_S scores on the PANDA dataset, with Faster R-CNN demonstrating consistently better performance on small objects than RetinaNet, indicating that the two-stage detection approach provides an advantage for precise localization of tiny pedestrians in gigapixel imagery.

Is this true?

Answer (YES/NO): NO